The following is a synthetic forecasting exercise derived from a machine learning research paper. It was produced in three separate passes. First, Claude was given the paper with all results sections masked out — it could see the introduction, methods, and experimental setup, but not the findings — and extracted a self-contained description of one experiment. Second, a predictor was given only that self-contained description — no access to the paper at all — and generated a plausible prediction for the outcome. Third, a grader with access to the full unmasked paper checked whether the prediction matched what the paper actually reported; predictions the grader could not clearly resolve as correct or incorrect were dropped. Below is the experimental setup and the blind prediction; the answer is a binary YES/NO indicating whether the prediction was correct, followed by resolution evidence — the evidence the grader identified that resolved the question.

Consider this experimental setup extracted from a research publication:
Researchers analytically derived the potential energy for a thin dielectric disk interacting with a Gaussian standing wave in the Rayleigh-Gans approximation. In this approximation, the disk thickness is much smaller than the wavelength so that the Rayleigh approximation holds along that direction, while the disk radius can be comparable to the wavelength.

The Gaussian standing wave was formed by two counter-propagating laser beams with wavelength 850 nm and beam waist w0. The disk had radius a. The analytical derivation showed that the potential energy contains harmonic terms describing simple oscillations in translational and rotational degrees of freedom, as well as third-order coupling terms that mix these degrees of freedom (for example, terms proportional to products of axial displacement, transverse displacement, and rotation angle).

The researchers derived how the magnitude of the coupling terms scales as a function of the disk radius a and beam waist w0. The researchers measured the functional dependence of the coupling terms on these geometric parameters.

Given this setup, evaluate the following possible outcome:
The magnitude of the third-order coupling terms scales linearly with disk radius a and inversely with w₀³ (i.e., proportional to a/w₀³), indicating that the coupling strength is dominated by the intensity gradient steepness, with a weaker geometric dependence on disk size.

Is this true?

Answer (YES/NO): NO